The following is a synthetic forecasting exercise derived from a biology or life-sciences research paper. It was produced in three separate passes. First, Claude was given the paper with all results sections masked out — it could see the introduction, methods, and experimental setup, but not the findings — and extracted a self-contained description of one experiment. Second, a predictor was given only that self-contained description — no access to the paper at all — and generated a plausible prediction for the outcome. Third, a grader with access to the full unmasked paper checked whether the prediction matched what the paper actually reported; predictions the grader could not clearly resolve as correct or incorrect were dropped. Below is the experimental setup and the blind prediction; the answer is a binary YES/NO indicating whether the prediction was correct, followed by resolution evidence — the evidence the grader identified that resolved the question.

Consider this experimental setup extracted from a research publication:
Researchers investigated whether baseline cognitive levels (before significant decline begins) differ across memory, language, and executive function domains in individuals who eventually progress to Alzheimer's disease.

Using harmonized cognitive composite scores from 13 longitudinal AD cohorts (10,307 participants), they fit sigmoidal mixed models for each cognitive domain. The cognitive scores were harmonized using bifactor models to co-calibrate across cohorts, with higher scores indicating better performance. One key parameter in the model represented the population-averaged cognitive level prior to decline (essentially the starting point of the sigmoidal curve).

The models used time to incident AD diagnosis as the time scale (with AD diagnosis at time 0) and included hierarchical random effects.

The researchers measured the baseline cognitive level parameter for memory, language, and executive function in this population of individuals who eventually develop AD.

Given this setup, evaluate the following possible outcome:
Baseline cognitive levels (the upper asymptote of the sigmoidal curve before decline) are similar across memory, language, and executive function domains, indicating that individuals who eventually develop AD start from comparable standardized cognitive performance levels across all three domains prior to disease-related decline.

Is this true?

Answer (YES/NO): NO